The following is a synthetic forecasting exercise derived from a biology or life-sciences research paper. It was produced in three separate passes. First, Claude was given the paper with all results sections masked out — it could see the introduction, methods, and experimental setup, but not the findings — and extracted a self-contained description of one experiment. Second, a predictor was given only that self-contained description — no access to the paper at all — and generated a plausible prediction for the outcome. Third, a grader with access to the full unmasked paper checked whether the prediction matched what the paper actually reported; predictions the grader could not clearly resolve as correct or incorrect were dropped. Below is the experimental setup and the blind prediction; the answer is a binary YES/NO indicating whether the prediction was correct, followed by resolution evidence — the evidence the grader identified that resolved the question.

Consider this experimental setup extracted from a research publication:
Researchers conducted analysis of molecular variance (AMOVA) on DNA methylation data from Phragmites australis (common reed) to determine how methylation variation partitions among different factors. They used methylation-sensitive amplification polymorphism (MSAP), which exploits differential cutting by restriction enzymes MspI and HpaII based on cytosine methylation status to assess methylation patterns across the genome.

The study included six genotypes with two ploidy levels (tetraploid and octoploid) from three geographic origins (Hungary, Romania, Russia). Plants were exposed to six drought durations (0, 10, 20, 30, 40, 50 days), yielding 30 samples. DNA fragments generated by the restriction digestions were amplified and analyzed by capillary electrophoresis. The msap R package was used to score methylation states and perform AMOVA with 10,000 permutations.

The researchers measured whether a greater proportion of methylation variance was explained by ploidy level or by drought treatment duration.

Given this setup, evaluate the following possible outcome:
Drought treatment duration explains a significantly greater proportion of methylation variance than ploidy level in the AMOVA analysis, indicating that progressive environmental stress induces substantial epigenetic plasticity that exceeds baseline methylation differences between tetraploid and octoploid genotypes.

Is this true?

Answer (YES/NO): NO